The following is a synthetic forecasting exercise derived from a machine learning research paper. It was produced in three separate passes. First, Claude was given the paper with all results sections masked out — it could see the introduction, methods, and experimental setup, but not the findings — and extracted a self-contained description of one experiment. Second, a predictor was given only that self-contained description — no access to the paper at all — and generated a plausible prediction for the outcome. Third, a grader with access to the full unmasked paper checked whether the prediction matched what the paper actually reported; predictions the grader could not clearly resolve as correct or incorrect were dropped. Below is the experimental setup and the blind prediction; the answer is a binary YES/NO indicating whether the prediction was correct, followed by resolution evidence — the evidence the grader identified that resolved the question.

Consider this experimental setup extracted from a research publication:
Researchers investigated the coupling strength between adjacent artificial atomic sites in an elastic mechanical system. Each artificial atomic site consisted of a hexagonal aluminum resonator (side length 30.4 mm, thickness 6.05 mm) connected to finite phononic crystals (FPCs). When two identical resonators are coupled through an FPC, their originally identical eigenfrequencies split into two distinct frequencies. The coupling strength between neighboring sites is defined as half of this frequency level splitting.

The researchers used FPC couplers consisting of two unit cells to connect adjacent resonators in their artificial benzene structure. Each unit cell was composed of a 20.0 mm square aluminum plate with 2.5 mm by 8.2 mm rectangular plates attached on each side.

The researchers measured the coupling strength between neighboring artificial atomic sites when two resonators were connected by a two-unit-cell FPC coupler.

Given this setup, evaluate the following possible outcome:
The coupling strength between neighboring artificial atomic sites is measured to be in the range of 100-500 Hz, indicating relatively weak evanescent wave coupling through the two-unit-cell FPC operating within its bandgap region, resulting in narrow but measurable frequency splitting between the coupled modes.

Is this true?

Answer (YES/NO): NO